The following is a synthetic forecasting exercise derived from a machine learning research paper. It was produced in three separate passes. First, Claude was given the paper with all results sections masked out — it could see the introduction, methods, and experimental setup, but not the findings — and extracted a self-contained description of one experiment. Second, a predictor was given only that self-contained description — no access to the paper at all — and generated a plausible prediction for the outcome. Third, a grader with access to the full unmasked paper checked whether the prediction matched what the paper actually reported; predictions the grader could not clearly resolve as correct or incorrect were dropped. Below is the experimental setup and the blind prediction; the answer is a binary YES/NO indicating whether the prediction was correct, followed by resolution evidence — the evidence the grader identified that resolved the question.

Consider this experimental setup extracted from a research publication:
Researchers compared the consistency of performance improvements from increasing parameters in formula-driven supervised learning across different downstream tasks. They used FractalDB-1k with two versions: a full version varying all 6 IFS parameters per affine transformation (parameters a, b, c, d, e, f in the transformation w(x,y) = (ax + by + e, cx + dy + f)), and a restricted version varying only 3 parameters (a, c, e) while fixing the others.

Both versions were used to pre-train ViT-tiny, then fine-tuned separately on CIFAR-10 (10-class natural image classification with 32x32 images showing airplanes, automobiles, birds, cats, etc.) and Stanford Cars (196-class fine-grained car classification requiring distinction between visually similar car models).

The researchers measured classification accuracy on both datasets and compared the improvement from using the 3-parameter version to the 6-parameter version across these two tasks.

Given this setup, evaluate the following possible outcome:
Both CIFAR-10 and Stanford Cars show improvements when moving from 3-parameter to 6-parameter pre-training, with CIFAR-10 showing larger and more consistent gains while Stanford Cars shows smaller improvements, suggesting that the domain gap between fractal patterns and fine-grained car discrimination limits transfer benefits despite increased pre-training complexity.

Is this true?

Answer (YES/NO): NO